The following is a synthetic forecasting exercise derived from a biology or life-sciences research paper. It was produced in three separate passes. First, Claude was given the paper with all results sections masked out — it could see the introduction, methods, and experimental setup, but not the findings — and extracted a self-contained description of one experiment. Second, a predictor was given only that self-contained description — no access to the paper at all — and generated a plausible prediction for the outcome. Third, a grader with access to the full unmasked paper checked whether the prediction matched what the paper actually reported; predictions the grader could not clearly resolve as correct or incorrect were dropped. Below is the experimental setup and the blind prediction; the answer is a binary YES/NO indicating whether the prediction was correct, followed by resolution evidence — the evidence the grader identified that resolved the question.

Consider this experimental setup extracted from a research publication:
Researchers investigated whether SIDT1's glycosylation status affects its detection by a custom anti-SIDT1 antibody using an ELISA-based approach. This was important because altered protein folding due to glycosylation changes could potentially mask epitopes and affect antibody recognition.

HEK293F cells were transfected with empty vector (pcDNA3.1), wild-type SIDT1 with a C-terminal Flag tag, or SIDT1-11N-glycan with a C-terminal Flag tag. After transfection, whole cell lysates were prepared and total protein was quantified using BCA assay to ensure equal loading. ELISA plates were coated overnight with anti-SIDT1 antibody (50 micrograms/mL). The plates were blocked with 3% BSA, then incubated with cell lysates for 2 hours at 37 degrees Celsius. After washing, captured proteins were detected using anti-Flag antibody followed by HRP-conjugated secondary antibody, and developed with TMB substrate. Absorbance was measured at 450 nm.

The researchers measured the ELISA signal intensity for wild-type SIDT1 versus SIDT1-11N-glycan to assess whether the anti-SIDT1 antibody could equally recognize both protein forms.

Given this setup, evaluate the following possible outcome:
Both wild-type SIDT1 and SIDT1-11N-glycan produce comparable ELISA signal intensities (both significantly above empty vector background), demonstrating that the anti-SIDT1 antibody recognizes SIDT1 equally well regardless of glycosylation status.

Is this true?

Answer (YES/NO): NO